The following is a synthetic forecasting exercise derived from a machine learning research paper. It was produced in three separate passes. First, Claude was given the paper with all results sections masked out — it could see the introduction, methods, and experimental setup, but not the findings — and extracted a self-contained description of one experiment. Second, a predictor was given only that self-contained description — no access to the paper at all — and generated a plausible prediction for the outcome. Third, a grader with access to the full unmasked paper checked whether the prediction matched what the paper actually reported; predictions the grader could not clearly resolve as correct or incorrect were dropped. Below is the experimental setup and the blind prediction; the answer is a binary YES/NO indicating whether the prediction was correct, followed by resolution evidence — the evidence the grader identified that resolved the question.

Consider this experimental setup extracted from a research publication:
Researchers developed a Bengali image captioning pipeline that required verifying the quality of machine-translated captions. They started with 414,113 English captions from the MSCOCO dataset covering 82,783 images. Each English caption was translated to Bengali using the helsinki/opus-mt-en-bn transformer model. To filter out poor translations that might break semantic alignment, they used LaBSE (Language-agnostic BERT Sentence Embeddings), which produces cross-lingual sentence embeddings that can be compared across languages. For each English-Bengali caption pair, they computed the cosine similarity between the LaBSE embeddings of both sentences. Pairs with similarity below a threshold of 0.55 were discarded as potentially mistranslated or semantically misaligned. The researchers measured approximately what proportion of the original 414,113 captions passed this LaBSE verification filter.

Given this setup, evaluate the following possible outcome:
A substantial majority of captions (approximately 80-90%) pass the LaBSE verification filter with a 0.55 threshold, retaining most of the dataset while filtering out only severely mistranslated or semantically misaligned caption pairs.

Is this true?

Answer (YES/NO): YES